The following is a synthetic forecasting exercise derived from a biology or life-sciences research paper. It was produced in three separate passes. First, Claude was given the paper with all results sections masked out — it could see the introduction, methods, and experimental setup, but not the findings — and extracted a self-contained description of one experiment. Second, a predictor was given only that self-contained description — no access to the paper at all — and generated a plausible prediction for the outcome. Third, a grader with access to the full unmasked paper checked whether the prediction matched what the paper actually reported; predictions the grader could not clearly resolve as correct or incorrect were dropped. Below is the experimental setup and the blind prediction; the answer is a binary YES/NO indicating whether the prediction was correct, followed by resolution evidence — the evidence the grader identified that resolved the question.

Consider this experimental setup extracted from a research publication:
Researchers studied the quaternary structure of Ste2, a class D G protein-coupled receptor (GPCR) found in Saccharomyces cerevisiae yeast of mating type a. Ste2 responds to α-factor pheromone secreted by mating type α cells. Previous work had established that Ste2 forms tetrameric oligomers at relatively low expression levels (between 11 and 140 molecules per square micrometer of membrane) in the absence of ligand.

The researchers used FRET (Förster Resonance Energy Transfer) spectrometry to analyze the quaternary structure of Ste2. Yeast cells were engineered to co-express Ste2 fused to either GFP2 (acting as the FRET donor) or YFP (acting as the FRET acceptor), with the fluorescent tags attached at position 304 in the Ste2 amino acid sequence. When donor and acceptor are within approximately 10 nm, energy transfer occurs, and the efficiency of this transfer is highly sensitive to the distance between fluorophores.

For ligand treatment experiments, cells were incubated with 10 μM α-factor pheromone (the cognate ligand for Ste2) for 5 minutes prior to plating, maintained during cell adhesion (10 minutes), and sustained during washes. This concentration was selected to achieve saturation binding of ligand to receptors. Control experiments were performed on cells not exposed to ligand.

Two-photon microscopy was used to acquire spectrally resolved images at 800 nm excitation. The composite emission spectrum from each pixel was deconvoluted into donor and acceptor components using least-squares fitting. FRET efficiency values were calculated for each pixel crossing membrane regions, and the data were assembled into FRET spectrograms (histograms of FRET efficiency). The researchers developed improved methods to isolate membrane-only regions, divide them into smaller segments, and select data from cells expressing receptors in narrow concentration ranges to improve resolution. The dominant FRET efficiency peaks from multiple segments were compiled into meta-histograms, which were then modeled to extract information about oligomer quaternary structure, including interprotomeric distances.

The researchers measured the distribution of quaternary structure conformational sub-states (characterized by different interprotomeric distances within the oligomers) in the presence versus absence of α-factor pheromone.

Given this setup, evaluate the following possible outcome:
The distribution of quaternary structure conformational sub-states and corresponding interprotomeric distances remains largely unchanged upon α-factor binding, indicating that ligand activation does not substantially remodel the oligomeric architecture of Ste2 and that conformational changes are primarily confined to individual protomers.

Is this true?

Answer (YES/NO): NO